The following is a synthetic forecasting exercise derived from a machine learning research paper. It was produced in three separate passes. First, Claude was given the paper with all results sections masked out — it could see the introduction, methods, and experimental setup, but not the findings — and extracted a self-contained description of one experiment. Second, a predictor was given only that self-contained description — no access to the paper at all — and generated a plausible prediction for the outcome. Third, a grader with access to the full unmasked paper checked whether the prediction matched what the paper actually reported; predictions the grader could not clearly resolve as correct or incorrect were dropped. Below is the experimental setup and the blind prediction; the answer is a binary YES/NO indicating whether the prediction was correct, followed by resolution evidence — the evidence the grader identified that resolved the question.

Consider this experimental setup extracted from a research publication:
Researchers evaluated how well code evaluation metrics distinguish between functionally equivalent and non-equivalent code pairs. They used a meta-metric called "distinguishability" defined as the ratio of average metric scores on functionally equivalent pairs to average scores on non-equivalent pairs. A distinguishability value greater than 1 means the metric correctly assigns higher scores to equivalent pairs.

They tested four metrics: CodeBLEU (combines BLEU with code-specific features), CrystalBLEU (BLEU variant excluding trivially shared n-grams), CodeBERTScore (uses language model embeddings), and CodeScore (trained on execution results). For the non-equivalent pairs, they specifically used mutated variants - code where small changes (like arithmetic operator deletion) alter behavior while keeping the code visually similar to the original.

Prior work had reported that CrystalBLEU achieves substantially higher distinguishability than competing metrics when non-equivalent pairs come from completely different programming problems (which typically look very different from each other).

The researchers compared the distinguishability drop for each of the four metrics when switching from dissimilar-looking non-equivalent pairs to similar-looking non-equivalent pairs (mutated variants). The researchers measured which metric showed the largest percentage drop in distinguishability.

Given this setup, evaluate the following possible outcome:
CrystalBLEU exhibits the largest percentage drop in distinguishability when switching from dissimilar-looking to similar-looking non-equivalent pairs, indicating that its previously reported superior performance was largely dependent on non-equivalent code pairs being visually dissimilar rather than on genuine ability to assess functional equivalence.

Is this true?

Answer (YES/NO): YES